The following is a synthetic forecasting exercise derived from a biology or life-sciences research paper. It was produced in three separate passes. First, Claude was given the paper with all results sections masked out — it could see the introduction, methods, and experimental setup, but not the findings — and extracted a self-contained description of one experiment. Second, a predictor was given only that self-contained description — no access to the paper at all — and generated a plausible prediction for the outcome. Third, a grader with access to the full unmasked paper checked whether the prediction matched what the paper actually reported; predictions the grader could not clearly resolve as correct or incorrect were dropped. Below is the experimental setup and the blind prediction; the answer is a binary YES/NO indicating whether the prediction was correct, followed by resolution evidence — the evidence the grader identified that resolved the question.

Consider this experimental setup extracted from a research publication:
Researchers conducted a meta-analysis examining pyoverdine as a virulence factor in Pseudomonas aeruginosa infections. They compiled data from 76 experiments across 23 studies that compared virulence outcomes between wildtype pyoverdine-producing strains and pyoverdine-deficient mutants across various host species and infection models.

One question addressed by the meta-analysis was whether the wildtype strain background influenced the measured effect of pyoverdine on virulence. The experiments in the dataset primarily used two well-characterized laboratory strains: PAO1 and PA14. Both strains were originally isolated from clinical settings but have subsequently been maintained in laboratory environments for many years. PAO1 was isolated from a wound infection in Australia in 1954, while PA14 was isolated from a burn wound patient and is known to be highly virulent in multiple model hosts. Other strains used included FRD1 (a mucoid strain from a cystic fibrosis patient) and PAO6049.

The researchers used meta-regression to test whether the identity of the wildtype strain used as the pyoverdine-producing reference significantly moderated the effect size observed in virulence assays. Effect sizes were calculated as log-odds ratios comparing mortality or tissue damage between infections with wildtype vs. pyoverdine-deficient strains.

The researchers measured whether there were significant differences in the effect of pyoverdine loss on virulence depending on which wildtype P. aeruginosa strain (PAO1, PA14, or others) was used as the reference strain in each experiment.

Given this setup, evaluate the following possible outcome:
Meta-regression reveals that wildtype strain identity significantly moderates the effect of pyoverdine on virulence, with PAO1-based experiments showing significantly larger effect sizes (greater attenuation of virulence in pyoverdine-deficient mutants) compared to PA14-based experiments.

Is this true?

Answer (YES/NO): NO